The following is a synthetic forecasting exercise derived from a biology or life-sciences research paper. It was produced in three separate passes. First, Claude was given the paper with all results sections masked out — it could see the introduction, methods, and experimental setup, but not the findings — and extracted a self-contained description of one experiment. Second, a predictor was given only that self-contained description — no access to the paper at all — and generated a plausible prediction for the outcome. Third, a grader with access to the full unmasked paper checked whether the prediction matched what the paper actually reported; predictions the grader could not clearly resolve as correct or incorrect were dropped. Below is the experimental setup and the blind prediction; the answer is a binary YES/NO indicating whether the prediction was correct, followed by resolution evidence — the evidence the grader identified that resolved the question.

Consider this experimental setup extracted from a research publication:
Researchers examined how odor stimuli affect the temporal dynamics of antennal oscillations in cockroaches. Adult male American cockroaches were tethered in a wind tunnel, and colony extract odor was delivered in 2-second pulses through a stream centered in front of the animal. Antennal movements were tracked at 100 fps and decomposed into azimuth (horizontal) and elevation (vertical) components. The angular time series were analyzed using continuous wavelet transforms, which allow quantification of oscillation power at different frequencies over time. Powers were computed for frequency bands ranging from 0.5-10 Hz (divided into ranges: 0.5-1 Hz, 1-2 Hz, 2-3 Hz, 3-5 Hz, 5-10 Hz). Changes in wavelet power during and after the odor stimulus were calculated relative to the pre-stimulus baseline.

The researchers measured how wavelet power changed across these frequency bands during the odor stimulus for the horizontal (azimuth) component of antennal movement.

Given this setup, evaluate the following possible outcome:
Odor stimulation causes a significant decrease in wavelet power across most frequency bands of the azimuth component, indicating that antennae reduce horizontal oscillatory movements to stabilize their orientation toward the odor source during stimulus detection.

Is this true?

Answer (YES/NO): NO